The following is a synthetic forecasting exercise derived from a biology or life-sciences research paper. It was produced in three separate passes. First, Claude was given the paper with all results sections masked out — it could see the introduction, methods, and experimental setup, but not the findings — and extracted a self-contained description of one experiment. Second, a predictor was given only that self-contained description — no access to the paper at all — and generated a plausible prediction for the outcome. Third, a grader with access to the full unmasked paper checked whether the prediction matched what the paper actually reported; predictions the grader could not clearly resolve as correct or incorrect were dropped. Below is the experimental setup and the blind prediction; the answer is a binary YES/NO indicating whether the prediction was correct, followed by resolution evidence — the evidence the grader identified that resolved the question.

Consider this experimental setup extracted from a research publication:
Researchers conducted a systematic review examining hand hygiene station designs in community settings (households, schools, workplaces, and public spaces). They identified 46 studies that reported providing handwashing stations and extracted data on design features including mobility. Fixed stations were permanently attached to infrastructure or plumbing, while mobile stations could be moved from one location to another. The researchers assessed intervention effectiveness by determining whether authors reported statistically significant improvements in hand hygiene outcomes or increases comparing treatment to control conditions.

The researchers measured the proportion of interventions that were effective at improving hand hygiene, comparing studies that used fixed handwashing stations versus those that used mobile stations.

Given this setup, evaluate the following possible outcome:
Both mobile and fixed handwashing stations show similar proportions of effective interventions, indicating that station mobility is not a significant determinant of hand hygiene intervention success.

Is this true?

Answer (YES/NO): NO